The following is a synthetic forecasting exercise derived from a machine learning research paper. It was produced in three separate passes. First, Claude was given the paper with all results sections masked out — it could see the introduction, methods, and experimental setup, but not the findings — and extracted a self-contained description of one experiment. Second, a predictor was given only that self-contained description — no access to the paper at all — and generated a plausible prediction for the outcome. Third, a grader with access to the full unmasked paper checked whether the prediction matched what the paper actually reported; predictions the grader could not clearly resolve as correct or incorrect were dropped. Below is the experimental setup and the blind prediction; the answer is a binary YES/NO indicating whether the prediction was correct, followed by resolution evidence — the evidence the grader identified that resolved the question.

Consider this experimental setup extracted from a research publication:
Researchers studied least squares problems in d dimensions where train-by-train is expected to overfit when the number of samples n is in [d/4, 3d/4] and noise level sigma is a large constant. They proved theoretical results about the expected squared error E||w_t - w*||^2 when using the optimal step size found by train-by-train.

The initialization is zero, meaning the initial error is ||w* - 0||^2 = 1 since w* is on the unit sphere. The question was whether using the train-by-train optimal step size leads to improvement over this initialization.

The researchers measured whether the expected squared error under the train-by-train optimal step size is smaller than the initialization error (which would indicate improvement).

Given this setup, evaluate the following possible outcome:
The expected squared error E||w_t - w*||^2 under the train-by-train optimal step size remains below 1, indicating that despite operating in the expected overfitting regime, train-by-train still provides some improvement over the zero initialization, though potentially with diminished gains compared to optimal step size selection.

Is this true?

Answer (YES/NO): NO